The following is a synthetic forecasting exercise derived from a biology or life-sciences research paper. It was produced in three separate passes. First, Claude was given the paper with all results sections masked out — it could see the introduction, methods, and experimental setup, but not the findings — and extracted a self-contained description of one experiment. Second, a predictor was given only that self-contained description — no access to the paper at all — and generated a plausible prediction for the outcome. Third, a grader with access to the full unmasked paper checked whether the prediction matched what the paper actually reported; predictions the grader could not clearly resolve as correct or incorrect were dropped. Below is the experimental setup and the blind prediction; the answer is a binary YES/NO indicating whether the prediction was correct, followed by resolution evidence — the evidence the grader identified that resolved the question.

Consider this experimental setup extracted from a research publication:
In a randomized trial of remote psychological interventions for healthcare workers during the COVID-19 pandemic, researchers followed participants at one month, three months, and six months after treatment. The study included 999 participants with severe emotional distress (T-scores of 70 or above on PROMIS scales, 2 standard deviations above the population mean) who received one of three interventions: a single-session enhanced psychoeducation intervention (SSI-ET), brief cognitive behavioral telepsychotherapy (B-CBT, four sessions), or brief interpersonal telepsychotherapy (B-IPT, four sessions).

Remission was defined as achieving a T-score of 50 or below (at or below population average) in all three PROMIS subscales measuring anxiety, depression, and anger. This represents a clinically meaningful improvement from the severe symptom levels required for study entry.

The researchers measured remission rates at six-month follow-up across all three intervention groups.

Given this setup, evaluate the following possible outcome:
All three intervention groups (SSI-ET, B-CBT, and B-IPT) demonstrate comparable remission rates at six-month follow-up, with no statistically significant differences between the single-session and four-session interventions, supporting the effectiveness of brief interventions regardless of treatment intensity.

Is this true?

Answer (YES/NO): YES